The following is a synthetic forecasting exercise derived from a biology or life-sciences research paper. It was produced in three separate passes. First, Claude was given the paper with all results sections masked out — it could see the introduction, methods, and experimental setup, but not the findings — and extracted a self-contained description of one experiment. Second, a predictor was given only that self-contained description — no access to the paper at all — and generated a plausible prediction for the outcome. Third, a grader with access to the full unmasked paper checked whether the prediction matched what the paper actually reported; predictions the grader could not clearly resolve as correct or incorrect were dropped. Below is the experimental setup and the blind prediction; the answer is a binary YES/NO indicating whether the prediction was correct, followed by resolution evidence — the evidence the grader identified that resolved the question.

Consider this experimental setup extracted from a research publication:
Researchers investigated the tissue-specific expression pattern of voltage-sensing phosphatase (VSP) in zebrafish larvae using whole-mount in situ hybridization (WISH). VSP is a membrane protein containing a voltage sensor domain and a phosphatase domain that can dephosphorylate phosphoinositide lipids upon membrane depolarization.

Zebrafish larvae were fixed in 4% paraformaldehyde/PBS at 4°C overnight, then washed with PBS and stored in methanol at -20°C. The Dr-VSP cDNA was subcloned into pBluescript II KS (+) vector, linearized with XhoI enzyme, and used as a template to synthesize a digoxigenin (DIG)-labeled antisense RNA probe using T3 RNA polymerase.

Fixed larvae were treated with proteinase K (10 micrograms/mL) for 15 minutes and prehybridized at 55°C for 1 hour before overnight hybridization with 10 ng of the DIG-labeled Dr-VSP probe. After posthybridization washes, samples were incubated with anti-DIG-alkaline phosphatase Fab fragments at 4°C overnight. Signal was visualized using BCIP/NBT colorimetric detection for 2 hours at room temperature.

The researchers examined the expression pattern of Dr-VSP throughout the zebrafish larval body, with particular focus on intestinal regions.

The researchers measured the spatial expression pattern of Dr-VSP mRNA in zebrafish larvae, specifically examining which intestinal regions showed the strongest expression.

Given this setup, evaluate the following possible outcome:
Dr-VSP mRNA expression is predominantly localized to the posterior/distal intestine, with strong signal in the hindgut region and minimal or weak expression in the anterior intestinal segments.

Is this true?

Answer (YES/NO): NO